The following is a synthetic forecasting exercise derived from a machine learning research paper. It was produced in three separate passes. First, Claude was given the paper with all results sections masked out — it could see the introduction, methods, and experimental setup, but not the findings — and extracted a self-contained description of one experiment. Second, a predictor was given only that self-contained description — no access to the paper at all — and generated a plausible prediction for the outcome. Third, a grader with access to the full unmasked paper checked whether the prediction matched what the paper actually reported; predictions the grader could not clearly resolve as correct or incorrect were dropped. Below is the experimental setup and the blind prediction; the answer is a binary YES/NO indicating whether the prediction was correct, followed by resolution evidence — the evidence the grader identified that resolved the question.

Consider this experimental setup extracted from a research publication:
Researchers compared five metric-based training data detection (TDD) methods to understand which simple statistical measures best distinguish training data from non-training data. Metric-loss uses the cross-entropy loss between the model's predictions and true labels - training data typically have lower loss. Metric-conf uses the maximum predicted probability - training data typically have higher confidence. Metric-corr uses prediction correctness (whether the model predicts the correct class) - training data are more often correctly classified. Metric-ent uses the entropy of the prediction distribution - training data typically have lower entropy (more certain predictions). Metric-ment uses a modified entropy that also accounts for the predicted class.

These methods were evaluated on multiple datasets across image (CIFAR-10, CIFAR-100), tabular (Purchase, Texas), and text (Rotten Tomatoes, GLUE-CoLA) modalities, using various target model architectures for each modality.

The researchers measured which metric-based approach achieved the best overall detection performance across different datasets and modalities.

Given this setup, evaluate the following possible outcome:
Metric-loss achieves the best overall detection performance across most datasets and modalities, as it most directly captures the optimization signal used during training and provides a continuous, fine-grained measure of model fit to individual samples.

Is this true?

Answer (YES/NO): NO